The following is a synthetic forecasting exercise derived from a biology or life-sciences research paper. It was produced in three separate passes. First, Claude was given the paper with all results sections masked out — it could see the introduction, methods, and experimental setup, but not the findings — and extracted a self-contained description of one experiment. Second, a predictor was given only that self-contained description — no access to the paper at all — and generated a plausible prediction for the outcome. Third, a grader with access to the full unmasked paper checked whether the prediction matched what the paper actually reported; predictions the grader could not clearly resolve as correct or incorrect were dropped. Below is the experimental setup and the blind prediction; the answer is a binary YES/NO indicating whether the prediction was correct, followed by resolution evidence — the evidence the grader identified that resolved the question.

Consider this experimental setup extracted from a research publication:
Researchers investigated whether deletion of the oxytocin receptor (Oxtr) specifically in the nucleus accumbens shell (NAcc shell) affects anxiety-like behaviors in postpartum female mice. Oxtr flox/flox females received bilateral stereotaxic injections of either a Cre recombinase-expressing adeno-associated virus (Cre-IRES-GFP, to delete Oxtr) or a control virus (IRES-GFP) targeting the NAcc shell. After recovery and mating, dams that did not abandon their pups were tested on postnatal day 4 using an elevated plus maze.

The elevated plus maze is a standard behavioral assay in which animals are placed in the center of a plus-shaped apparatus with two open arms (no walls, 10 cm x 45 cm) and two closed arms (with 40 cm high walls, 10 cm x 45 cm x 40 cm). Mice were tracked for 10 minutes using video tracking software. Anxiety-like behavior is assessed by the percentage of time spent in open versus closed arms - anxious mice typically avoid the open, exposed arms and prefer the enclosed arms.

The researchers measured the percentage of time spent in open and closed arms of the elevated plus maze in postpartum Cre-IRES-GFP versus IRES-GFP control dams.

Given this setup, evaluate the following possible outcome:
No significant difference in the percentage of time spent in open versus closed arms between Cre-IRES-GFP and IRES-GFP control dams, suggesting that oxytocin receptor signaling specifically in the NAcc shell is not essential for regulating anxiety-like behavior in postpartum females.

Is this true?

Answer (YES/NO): YES